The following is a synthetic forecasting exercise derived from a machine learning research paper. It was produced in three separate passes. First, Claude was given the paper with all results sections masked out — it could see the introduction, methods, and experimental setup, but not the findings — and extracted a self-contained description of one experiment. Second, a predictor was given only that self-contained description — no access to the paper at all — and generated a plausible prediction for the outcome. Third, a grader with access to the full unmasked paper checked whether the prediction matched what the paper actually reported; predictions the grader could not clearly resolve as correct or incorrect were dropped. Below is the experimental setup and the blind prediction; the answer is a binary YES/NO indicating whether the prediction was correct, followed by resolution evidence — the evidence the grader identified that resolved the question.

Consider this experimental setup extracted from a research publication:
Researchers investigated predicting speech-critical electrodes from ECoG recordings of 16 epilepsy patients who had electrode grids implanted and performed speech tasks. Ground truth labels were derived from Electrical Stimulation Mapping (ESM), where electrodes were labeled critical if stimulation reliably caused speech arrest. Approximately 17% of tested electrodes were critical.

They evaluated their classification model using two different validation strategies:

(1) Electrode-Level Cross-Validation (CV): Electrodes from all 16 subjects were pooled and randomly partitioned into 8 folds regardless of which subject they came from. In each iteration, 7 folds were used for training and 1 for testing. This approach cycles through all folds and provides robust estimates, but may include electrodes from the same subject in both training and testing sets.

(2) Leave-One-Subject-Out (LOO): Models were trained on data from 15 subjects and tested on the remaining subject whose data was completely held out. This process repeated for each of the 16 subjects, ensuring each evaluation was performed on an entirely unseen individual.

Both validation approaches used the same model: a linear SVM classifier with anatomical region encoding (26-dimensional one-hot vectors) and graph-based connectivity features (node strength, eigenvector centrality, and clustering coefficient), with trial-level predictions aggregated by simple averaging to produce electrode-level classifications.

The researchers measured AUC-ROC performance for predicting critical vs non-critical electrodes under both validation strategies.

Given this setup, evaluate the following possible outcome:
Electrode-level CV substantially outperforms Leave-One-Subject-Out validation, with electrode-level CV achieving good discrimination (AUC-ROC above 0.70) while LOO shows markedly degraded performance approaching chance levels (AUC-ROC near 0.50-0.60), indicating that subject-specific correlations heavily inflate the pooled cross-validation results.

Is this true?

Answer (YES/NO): NO